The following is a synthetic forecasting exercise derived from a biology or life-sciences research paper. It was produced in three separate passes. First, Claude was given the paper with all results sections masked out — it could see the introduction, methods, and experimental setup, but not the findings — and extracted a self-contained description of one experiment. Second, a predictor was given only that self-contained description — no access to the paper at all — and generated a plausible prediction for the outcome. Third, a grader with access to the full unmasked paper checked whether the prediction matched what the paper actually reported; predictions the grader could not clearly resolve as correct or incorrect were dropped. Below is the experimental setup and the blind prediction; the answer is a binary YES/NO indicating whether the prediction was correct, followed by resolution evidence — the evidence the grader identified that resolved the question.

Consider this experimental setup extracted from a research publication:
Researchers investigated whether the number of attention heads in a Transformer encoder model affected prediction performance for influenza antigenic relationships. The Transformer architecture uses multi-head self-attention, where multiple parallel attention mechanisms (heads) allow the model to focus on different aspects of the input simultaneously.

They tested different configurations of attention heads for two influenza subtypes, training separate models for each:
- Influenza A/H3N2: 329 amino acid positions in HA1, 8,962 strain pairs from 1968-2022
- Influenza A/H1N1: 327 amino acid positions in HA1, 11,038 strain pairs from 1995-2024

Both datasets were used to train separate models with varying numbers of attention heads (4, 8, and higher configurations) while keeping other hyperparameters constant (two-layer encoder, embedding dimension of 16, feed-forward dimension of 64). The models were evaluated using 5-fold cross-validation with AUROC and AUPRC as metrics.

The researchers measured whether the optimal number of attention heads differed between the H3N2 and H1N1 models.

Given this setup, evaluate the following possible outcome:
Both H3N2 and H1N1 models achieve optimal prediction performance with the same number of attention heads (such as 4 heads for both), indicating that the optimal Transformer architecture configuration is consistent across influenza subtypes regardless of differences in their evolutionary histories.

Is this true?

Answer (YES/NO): NO